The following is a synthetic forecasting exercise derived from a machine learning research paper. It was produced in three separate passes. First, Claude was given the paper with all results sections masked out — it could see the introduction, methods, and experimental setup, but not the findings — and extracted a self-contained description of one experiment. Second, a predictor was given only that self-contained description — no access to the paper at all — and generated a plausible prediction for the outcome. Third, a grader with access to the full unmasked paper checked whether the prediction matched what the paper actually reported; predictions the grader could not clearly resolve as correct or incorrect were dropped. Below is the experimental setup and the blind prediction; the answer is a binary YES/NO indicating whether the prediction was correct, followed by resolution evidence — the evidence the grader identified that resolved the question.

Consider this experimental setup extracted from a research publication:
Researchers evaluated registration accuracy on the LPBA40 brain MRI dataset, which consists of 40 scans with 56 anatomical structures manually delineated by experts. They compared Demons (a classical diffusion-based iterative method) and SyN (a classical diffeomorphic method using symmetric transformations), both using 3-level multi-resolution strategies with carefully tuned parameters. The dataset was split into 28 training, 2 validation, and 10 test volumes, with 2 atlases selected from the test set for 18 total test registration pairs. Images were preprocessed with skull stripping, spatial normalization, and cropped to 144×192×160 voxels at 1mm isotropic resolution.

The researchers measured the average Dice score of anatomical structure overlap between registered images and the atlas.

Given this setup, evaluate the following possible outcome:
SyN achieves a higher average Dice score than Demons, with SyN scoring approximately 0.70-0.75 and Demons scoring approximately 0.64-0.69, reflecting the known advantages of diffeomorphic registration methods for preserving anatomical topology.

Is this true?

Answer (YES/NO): NO